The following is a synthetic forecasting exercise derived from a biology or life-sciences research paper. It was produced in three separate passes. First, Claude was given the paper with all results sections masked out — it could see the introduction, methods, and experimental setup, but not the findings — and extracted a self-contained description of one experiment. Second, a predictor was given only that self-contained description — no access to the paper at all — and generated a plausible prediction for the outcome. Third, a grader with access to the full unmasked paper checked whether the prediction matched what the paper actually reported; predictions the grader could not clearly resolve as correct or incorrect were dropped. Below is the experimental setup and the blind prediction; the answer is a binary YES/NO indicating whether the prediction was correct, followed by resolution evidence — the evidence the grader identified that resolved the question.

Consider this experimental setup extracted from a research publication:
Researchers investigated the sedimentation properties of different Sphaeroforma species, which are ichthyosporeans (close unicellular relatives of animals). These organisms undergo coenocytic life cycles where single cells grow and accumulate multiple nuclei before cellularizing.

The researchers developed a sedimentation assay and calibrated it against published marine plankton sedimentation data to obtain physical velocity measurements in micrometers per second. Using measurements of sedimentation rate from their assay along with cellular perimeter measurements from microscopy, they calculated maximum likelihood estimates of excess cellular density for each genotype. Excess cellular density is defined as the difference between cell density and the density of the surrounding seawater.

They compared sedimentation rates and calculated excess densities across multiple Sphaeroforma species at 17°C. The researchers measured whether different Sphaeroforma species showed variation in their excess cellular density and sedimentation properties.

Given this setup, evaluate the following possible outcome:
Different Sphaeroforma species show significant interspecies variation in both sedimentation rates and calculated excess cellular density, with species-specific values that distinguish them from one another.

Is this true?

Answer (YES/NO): YES